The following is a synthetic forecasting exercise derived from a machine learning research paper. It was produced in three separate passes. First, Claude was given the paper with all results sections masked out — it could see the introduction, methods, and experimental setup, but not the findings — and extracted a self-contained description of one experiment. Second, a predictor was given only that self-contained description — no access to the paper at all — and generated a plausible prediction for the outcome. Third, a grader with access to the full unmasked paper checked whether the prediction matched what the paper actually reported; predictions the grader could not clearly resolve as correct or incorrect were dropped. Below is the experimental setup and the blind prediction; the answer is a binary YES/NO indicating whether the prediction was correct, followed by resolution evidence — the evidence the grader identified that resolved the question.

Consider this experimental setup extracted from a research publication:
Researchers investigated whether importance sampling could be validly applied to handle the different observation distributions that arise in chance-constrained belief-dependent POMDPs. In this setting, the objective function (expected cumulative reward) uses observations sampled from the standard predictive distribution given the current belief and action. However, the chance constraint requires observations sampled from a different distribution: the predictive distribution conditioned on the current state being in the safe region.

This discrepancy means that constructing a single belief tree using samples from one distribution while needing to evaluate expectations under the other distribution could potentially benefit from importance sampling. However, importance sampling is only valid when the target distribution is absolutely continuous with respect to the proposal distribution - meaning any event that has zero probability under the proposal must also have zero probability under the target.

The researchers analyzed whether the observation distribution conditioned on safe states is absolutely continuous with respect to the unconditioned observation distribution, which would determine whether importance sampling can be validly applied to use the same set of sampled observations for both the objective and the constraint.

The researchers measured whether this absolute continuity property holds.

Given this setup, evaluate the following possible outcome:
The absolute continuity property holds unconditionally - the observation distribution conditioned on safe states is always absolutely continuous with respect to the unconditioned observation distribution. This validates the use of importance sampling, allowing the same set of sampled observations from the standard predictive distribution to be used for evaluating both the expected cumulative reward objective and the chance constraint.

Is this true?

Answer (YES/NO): YES